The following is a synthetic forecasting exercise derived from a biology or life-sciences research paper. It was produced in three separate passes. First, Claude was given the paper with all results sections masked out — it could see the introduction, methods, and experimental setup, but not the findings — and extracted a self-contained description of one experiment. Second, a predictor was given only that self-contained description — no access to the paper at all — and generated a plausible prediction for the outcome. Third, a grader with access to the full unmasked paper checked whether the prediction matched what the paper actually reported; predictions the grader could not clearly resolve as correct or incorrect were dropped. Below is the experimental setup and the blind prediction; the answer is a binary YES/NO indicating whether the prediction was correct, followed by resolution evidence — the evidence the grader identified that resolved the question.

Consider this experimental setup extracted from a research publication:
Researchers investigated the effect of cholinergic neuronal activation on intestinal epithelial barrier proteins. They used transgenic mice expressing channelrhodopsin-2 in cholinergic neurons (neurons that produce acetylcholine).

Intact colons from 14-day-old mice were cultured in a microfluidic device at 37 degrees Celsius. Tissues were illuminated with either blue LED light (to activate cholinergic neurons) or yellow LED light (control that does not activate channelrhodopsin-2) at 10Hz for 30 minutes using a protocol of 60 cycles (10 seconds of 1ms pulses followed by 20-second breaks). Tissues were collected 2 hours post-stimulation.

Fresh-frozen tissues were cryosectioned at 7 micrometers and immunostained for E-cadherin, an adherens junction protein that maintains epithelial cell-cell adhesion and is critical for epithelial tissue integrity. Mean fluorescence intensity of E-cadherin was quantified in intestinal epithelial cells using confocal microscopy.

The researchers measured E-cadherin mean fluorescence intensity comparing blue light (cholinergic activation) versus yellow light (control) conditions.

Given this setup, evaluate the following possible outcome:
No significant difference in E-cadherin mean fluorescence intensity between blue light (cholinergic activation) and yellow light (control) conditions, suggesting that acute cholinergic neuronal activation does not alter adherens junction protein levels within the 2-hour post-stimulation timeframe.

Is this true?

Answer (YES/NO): NO